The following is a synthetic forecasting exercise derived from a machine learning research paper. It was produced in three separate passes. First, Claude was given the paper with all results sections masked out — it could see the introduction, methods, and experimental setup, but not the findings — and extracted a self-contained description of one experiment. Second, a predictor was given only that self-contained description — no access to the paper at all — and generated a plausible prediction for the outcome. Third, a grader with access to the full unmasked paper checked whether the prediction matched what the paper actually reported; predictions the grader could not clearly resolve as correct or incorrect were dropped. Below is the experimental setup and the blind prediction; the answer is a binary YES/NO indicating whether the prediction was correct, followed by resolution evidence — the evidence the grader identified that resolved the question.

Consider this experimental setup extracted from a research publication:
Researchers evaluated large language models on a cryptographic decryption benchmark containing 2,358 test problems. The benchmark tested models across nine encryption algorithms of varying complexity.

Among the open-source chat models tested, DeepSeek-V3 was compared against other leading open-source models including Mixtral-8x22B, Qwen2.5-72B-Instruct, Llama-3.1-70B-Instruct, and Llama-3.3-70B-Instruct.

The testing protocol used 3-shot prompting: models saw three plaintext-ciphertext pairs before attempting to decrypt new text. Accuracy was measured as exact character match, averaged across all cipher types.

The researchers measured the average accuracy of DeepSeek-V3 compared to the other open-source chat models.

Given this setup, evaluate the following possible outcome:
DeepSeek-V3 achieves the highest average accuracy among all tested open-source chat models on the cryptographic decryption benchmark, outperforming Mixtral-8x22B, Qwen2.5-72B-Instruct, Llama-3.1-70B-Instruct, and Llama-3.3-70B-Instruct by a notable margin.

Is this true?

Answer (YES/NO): YES